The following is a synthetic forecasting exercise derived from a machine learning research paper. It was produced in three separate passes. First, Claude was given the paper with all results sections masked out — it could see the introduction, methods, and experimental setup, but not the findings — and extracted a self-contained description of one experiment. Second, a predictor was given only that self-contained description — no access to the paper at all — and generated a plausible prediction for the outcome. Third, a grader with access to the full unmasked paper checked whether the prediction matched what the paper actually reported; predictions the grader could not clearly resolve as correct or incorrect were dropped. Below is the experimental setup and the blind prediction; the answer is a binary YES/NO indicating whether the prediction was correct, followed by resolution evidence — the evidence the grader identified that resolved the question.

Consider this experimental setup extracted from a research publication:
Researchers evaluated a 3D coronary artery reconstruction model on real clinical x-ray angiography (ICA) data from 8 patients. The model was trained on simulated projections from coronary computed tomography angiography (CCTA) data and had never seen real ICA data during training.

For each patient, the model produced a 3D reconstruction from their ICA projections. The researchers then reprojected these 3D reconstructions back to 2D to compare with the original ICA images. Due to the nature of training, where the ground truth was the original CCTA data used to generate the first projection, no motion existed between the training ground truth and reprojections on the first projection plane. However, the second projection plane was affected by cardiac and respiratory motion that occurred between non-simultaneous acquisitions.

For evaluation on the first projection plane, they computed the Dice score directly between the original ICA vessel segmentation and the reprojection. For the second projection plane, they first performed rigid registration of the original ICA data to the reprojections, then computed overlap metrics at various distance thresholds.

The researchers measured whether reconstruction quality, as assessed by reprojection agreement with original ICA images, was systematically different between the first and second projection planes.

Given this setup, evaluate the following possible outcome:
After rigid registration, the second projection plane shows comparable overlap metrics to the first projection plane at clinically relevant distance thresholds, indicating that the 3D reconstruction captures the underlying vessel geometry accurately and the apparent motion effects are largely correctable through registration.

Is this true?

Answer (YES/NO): NO